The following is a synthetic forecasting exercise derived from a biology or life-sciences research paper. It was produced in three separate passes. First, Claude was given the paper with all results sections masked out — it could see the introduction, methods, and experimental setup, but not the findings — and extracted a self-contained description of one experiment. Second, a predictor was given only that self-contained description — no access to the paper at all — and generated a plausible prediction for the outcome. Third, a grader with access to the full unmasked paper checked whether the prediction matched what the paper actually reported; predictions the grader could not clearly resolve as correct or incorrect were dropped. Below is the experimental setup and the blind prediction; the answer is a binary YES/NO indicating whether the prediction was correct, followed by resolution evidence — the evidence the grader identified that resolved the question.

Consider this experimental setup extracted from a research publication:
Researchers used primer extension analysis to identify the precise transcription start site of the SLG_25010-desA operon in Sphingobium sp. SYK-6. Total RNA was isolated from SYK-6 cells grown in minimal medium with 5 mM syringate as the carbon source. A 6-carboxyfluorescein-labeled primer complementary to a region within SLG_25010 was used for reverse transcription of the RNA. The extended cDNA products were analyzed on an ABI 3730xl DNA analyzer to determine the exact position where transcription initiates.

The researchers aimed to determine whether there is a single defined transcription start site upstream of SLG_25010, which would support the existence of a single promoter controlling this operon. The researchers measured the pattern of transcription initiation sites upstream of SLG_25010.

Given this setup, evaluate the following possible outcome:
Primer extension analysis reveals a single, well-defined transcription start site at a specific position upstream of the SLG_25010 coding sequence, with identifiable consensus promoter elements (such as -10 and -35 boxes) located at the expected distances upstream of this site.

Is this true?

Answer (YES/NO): YES